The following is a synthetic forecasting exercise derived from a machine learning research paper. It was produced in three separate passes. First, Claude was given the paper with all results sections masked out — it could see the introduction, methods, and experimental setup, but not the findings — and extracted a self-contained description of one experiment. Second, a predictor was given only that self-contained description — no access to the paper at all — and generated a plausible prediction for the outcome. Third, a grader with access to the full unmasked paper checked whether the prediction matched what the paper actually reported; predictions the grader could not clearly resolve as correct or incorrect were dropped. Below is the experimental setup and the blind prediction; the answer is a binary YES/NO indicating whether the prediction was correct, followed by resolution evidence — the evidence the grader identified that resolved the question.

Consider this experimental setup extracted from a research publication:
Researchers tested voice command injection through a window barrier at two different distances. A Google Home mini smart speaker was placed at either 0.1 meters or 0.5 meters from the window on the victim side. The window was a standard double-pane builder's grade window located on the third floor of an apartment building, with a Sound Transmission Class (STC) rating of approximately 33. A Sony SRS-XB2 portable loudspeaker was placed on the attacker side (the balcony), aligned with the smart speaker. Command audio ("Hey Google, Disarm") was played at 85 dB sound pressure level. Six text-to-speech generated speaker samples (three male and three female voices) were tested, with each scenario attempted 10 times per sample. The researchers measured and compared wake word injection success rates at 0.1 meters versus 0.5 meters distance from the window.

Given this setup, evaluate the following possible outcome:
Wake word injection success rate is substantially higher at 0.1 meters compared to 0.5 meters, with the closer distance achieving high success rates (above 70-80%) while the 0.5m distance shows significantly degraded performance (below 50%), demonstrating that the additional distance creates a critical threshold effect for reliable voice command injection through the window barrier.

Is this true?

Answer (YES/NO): YES